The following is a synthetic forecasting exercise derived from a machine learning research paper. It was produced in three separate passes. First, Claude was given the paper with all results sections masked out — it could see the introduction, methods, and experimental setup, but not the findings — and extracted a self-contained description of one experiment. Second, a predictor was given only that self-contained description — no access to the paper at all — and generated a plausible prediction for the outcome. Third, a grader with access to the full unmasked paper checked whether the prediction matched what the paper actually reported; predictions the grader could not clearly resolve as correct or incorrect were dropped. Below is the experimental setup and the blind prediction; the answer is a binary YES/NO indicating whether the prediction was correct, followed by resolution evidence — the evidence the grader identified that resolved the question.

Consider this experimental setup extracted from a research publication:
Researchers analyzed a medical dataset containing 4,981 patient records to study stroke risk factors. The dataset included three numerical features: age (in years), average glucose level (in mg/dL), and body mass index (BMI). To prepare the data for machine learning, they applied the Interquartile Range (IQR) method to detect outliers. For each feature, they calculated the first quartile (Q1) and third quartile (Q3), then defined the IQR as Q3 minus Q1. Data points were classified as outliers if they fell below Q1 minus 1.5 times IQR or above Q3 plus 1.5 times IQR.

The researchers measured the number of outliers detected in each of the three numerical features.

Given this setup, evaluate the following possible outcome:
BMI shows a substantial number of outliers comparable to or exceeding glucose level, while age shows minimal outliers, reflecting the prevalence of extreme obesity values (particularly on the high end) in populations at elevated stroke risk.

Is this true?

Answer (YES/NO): NO